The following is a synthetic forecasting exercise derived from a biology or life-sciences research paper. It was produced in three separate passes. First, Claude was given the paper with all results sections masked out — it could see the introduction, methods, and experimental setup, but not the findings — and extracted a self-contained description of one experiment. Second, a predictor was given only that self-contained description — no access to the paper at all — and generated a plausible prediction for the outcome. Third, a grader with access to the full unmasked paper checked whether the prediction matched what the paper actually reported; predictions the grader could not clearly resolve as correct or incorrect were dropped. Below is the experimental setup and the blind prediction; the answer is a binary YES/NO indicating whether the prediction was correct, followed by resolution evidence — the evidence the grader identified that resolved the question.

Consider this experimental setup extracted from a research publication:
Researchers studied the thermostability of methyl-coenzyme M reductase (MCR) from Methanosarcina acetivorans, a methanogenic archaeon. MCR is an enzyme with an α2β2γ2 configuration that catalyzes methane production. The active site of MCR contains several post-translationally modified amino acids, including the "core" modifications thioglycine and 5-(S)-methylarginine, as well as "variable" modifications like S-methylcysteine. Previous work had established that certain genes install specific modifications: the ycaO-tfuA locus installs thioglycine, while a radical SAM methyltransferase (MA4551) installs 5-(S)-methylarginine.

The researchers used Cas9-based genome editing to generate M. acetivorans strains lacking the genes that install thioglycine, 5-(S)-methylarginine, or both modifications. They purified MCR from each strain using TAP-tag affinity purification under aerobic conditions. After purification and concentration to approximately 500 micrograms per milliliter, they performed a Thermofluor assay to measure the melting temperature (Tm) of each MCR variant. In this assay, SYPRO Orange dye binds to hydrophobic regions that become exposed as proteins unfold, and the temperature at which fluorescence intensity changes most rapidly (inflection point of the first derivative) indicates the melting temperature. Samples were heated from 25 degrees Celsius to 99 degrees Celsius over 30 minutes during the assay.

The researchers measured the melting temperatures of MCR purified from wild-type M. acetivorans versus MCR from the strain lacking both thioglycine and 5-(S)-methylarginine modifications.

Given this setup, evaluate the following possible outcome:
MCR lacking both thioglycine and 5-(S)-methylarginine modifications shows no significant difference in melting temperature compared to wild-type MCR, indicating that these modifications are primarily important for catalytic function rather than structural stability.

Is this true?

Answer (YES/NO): NO